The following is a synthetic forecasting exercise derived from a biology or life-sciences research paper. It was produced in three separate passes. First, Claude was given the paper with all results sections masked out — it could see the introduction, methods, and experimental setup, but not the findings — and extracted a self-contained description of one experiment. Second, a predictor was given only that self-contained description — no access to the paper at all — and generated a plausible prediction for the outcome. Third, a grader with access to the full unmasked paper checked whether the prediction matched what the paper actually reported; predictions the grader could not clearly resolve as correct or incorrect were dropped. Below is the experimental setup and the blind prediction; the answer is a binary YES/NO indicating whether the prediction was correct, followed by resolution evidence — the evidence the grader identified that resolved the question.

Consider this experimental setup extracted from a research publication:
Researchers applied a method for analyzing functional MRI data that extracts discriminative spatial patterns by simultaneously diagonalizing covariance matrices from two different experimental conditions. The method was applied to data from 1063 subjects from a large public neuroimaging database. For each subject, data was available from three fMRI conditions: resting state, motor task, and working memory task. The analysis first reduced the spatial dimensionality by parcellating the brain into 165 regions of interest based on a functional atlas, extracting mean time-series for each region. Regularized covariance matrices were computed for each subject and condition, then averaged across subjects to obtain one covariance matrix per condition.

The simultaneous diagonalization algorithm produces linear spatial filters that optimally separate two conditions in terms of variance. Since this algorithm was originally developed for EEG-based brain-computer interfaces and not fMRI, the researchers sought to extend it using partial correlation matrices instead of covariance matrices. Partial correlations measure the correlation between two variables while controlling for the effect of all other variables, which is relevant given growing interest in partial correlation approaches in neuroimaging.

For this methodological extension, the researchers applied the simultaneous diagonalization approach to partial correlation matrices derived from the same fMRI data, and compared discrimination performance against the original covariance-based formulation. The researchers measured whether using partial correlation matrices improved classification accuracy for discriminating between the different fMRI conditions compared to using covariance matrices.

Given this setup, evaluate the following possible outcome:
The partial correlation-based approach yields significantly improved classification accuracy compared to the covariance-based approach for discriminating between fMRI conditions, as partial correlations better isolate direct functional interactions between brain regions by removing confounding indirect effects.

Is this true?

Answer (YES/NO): NO